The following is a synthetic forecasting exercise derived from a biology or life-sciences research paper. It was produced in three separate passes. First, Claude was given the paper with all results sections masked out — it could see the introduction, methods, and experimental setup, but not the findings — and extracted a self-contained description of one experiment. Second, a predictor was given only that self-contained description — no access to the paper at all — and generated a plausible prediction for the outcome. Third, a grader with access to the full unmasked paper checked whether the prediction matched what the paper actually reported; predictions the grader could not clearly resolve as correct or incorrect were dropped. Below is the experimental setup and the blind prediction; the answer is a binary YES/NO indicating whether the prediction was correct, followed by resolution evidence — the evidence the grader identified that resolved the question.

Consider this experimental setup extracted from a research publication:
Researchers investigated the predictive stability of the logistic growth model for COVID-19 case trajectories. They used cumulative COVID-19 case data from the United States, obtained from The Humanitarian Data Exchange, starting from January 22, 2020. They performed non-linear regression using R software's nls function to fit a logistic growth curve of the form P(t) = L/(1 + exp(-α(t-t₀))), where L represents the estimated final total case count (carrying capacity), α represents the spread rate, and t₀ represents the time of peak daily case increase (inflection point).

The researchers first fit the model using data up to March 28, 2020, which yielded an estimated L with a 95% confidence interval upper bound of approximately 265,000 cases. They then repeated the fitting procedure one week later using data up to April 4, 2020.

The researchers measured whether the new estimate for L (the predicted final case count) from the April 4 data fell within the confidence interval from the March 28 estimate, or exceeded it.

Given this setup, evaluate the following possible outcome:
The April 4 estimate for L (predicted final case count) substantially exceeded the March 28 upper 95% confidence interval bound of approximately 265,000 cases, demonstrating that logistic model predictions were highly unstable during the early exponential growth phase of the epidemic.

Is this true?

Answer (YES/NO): YES